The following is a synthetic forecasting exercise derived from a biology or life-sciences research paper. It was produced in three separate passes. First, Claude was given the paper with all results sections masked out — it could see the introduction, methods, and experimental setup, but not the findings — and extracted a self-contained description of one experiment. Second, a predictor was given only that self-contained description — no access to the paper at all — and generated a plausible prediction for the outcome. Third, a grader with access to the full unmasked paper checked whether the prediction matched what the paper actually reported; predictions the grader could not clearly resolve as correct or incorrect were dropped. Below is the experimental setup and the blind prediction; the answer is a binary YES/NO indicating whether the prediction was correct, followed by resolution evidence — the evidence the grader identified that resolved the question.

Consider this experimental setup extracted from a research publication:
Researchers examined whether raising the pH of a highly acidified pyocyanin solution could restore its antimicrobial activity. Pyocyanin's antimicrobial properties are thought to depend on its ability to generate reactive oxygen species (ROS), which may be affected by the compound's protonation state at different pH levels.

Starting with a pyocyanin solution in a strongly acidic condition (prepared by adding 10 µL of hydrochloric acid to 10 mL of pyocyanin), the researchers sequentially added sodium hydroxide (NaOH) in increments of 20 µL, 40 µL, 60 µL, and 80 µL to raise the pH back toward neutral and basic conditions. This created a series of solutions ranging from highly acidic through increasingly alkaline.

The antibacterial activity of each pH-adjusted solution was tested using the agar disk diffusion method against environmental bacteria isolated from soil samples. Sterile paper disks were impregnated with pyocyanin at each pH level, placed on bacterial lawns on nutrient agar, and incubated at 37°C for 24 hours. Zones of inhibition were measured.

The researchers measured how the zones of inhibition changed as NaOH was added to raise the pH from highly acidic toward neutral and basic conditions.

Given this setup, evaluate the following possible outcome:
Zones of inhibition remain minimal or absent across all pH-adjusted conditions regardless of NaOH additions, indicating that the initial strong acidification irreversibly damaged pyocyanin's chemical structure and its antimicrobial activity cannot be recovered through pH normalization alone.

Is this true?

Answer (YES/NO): NO